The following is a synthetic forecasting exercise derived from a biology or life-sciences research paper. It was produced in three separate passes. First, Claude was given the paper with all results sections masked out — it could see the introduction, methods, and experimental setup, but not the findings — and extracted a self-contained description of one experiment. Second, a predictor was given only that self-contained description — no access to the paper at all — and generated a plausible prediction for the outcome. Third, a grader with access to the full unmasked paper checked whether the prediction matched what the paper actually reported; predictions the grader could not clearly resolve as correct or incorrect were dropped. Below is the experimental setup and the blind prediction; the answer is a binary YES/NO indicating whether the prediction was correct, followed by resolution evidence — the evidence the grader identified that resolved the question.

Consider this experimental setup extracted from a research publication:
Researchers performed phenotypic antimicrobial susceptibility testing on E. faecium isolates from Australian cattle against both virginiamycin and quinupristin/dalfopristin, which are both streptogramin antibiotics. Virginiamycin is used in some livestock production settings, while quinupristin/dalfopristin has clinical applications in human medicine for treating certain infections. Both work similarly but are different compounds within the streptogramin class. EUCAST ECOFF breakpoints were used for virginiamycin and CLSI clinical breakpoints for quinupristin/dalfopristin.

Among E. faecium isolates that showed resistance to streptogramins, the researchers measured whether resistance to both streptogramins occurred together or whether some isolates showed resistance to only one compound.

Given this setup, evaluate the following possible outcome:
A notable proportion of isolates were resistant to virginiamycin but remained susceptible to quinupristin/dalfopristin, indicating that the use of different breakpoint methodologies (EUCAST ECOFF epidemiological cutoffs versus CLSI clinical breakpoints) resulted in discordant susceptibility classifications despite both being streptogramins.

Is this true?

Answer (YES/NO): NO